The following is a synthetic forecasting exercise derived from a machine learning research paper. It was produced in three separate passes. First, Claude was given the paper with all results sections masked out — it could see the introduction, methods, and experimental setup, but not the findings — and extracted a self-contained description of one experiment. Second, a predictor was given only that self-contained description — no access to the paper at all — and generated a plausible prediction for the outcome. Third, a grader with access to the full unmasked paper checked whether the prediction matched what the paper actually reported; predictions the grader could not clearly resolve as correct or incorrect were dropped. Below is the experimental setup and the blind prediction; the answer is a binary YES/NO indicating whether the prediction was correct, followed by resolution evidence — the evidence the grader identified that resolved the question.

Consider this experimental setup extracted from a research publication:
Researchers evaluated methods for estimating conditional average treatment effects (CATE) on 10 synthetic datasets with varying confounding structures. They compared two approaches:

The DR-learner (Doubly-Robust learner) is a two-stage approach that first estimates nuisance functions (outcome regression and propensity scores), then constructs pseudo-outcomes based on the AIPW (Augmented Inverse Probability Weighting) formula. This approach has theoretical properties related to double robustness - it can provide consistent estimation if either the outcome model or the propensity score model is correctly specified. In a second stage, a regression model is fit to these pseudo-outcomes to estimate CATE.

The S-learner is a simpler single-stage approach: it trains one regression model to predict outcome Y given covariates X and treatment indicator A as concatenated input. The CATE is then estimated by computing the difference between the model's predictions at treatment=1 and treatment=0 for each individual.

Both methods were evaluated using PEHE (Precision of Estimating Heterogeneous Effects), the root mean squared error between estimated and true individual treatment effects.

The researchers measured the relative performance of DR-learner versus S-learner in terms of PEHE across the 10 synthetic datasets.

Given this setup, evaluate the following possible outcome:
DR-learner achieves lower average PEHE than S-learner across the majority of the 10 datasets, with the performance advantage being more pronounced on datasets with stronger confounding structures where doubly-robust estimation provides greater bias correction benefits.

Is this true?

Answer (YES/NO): NO